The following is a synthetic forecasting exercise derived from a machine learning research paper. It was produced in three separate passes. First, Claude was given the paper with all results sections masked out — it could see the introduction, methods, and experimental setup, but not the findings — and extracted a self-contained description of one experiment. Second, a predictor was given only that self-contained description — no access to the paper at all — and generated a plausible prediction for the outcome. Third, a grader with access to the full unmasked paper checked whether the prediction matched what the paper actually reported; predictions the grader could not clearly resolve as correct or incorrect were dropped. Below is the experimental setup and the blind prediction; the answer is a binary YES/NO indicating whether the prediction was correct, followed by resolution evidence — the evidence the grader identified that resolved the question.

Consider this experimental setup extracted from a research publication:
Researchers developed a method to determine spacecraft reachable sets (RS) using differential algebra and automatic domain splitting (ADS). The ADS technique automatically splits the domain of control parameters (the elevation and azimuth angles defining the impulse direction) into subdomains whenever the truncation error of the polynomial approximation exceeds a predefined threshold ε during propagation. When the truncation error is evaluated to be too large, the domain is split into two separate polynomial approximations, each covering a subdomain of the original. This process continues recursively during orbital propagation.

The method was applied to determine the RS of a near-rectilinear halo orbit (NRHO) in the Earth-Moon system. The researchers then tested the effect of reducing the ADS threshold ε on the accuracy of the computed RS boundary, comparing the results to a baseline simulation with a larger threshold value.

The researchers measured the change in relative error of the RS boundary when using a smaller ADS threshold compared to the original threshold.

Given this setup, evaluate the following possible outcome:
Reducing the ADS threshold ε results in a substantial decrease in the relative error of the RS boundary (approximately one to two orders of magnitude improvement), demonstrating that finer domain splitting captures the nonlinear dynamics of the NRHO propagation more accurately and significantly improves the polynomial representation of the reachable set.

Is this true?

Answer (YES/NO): NO